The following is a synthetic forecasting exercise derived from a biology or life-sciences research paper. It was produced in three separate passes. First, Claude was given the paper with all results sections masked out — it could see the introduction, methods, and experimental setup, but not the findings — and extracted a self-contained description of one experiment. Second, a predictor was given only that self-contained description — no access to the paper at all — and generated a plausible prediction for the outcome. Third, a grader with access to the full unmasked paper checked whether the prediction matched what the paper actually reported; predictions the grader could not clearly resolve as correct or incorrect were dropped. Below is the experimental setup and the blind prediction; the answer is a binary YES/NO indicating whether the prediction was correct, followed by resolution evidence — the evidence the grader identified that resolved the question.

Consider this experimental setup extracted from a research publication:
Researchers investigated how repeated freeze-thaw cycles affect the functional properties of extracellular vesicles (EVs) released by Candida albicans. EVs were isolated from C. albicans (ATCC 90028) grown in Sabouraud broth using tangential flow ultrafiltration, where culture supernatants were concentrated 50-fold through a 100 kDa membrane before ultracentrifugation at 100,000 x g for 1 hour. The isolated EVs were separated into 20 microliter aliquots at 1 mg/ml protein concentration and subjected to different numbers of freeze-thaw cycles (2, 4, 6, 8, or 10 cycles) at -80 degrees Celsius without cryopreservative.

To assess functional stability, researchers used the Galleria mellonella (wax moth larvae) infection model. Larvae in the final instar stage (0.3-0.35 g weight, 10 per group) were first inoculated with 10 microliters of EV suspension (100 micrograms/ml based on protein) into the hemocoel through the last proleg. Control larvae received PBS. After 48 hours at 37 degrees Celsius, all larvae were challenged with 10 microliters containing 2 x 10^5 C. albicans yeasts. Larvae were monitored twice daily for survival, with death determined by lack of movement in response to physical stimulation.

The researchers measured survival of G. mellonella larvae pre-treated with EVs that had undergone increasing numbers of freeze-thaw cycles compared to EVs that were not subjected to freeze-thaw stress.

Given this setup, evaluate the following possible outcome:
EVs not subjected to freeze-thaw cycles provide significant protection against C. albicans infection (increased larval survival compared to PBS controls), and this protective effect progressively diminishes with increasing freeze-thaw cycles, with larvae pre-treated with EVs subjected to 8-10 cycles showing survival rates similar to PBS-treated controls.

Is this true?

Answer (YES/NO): NO